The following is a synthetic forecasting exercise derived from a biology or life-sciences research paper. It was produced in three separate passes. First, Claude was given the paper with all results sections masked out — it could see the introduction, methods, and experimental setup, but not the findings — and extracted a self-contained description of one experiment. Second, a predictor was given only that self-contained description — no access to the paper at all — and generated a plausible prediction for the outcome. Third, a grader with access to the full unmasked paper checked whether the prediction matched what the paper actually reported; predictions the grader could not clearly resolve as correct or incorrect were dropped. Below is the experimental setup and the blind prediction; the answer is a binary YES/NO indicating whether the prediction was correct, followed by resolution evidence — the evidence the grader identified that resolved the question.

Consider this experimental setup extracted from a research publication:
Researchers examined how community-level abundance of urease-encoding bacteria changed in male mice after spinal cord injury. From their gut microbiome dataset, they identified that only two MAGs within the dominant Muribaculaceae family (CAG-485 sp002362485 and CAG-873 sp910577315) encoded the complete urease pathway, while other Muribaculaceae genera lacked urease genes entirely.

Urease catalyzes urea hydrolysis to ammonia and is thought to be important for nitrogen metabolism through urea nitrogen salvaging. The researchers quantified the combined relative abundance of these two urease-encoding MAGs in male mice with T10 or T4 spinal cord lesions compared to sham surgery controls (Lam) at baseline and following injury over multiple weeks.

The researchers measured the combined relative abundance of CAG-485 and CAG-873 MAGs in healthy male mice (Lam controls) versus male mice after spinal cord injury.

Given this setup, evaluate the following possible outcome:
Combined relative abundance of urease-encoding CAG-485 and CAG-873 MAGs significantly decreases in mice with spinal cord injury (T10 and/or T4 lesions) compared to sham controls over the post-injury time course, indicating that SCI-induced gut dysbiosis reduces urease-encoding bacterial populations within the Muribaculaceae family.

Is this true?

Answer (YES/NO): YES